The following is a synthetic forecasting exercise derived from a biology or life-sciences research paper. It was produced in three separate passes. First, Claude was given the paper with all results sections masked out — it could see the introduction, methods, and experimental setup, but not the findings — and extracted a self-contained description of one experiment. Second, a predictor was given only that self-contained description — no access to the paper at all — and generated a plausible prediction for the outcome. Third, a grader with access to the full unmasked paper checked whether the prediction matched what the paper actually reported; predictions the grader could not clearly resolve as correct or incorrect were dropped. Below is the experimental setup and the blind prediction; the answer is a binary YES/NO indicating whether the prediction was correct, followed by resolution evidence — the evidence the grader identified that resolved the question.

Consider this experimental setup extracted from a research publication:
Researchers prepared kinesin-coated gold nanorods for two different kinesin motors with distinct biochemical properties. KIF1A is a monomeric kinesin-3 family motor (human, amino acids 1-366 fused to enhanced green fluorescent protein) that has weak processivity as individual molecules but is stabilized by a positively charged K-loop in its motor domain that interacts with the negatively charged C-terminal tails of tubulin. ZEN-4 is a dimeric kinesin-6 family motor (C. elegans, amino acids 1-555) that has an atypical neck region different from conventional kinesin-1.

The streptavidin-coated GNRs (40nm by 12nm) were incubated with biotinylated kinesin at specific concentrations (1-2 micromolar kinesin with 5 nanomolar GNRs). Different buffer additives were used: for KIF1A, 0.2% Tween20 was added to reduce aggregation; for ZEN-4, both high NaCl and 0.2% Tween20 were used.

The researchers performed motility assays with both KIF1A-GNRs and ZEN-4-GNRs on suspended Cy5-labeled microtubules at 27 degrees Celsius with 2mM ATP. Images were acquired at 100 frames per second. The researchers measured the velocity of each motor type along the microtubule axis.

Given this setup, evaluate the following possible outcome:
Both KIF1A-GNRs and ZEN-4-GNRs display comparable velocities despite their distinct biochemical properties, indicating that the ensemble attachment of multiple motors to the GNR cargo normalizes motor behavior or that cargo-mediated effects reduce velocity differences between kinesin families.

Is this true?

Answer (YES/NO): NO